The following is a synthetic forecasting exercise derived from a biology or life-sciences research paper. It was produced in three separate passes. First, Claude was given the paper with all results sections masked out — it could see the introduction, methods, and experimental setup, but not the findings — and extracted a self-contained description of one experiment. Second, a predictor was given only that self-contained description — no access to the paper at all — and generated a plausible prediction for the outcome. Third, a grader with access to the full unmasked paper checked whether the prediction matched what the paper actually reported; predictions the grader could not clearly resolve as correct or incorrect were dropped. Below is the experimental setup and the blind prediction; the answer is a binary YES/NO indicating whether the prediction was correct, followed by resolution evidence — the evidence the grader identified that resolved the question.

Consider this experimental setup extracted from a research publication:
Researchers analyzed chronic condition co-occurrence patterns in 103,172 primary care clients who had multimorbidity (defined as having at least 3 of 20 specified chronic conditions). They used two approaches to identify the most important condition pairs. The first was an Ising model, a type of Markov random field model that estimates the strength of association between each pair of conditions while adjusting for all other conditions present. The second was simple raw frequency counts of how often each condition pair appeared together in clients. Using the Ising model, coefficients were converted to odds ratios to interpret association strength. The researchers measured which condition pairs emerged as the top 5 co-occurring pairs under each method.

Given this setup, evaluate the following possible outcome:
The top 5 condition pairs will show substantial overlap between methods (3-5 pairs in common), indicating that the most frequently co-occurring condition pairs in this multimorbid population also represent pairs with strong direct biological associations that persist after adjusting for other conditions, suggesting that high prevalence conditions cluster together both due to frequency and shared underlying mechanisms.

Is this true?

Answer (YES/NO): NO